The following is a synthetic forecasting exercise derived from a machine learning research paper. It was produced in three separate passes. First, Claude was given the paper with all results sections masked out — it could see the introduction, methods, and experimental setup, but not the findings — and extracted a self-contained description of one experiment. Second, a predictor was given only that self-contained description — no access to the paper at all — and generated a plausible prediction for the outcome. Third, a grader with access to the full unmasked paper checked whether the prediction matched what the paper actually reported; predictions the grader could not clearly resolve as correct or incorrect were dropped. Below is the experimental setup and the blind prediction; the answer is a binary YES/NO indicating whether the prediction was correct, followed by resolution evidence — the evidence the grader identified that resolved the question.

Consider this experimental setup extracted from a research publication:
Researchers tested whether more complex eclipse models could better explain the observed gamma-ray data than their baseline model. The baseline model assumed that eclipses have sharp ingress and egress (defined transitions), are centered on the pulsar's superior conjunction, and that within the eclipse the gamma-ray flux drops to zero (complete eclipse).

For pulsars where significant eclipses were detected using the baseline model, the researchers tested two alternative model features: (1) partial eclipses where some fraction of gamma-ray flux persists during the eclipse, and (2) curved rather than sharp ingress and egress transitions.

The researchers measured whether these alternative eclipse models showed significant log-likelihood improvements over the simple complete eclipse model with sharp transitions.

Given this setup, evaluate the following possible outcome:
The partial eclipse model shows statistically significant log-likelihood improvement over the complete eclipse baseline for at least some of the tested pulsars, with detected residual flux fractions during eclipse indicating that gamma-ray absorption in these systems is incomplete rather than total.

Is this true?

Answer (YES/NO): NO